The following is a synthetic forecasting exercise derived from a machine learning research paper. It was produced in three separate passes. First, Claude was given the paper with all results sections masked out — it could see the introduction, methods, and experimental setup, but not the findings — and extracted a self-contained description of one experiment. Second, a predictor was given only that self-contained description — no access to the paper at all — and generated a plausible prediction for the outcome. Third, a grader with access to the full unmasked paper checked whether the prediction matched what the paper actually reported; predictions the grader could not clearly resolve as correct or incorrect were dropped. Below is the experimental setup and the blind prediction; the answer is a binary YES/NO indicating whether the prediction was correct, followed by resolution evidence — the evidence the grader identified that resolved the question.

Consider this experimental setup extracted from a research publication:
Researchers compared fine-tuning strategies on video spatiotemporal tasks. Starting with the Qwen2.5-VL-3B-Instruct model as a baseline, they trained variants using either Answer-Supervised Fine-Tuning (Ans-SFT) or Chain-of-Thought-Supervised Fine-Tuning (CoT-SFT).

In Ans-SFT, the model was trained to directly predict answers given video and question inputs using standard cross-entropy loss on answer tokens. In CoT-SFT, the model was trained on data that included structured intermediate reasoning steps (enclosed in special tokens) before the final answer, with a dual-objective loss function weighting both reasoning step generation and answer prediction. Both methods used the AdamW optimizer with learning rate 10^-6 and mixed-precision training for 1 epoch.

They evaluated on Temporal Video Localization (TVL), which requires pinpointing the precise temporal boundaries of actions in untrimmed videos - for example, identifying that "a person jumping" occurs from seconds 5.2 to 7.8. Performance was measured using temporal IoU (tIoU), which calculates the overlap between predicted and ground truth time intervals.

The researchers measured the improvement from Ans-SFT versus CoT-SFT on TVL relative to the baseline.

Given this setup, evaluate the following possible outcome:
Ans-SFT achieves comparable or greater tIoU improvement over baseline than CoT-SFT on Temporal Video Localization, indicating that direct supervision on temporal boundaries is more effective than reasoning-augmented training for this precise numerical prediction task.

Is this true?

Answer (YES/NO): NO